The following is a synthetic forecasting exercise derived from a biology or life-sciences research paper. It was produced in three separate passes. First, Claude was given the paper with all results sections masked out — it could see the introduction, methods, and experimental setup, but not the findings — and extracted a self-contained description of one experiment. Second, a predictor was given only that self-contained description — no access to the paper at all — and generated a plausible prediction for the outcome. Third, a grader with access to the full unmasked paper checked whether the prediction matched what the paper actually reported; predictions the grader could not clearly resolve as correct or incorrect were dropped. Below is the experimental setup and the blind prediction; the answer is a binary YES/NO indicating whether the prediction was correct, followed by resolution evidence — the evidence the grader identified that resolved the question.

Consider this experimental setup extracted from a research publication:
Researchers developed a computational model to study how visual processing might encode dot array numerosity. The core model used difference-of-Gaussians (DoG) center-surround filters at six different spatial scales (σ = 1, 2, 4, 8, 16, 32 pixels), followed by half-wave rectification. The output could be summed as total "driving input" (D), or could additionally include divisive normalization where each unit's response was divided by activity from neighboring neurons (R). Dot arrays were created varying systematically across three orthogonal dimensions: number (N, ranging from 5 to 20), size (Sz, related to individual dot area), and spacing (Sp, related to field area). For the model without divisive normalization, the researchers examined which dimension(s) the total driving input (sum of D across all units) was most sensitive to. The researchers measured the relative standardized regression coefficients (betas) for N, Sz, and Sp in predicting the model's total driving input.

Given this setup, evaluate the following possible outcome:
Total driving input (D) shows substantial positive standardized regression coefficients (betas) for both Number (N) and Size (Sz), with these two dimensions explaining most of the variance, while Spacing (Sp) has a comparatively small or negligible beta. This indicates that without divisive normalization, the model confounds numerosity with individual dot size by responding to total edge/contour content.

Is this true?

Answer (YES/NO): YES